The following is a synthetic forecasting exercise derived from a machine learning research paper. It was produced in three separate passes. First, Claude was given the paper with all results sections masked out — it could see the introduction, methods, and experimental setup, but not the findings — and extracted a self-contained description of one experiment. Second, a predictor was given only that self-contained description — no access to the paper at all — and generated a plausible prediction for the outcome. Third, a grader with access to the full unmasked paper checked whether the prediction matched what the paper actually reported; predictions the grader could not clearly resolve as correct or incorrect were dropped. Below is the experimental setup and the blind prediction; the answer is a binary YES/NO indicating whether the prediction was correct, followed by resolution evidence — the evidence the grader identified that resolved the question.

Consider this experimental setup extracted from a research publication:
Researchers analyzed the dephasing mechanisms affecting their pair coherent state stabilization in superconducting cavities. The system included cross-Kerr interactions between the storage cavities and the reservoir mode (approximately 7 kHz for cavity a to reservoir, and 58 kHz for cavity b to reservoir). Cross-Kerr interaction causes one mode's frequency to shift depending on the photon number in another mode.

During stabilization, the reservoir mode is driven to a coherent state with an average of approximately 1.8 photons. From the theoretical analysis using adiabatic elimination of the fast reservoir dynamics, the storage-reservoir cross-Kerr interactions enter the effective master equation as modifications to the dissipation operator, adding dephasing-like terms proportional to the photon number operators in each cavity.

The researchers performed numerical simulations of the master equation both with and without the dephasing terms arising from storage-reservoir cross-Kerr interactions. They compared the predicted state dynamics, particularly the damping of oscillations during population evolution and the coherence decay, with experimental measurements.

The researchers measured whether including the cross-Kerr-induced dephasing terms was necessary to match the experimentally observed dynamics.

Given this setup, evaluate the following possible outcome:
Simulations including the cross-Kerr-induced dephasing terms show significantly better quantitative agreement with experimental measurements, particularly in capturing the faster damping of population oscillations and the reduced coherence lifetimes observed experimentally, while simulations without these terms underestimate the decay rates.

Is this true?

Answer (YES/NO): YES